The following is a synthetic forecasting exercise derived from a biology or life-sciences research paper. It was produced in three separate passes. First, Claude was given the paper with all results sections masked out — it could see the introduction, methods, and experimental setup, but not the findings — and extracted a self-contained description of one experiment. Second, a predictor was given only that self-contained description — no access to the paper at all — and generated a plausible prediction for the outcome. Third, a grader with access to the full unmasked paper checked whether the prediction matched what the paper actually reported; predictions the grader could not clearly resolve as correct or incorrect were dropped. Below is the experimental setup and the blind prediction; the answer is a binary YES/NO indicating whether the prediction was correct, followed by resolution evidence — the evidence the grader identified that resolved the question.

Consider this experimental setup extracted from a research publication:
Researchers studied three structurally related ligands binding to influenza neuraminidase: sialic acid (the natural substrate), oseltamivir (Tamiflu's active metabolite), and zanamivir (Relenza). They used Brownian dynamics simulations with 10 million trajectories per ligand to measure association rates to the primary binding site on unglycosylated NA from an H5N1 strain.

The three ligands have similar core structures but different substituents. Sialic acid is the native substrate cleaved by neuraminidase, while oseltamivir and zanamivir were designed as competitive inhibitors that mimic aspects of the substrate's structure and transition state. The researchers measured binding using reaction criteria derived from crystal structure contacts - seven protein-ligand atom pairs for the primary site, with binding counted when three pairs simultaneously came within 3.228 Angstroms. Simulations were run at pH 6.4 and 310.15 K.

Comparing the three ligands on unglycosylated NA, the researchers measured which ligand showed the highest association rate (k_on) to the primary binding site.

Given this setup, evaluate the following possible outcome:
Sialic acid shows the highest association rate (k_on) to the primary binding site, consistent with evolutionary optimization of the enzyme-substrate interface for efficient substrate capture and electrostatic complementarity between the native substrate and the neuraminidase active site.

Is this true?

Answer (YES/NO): NO